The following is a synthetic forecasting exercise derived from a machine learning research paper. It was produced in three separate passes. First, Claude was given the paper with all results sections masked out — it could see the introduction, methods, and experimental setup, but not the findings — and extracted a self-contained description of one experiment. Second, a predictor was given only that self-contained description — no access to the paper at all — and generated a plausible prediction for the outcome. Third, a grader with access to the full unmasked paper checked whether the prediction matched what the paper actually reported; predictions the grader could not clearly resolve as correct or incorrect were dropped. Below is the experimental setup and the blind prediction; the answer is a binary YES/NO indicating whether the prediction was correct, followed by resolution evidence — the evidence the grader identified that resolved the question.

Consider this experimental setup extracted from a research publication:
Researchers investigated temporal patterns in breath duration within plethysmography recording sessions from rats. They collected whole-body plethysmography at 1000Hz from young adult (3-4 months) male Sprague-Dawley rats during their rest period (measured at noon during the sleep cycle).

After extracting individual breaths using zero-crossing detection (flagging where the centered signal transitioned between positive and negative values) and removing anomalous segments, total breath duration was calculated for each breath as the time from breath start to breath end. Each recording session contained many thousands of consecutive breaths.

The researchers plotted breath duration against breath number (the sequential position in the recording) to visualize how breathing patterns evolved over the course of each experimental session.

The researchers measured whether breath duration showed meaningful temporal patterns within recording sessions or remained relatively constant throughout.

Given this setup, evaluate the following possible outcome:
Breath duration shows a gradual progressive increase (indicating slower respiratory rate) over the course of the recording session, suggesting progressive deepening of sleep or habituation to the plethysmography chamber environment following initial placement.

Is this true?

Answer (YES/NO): NO